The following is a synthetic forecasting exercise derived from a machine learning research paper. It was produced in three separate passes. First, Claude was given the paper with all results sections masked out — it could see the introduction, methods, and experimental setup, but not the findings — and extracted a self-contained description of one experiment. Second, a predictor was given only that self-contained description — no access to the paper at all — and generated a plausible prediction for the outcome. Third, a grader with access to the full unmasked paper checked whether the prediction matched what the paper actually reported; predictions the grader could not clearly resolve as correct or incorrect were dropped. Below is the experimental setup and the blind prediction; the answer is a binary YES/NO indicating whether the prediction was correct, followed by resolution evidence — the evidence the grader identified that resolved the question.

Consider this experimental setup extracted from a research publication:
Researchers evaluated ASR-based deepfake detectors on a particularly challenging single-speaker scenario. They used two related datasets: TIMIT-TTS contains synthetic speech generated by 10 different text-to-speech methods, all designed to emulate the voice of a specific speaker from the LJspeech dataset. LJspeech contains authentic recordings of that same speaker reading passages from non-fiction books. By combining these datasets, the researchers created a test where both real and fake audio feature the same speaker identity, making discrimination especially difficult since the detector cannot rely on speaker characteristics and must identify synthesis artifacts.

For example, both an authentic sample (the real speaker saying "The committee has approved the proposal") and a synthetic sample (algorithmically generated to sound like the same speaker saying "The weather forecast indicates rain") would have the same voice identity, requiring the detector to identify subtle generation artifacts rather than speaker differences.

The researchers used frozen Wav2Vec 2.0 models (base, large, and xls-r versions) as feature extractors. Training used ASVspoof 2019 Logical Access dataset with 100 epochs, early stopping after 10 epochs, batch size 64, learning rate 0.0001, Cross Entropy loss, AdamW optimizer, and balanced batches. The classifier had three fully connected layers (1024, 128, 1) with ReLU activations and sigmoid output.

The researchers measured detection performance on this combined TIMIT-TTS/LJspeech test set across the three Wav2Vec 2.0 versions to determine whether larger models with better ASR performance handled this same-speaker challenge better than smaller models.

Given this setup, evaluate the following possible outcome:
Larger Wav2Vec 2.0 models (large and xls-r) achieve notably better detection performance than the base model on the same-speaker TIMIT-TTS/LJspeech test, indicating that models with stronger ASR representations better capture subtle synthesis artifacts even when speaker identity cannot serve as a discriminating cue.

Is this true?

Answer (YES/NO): NO